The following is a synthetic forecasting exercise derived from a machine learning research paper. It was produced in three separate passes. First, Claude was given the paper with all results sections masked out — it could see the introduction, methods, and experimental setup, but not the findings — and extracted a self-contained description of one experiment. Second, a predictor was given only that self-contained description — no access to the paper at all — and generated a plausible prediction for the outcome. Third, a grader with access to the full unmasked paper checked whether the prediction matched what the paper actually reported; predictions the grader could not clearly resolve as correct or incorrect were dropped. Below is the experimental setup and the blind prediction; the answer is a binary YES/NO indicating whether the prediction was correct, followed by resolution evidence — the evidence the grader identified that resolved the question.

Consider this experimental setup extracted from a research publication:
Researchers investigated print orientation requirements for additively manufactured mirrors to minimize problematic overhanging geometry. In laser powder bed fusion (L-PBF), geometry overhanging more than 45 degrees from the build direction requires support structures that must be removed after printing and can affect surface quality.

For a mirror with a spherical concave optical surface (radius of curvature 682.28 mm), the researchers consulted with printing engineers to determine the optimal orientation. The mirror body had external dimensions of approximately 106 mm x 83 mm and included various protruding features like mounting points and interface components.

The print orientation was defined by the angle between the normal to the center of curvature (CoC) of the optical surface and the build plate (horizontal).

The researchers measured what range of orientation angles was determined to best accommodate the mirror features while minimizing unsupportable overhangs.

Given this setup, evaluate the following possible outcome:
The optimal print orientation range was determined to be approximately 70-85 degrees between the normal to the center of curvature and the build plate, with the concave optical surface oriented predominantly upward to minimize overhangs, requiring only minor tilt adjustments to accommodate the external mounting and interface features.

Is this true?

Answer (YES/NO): NO